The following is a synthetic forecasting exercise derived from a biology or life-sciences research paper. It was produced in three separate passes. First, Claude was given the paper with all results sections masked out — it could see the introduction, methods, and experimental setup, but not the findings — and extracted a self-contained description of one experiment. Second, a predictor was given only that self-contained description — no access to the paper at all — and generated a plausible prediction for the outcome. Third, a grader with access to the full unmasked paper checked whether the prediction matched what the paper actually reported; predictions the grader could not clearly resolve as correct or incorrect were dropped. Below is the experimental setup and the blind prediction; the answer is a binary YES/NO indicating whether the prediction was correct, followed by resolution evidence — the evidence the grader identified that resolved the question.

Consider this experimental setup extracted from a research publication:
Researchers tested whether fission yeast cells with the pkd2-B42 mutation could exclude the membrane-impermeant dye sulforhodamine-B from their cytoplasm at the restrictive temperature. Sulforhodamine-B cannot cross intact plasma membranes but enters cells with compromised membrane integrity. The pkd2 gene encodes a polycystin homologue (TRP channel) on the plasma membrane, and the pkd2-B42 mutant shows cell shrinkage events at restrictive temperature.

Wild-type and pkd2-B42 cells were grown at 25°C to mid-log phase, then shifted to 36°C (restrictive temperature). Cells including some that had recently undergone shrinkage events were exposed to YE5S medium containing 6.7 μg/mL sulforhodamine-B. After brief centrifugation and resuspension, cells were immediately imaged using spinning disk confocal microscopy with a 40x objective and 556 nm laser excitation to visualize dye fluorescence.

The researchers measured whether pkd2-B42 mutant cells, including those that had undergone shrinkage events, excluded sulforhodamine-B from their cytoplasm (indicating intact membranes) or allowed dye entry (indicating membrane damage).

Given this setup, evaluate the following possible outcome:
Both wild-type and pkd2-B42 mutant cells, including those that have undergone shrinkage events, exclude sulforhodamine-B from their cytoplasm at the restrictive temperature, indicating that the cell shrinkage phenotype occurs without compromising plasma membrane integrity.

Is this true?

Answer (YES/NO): YES